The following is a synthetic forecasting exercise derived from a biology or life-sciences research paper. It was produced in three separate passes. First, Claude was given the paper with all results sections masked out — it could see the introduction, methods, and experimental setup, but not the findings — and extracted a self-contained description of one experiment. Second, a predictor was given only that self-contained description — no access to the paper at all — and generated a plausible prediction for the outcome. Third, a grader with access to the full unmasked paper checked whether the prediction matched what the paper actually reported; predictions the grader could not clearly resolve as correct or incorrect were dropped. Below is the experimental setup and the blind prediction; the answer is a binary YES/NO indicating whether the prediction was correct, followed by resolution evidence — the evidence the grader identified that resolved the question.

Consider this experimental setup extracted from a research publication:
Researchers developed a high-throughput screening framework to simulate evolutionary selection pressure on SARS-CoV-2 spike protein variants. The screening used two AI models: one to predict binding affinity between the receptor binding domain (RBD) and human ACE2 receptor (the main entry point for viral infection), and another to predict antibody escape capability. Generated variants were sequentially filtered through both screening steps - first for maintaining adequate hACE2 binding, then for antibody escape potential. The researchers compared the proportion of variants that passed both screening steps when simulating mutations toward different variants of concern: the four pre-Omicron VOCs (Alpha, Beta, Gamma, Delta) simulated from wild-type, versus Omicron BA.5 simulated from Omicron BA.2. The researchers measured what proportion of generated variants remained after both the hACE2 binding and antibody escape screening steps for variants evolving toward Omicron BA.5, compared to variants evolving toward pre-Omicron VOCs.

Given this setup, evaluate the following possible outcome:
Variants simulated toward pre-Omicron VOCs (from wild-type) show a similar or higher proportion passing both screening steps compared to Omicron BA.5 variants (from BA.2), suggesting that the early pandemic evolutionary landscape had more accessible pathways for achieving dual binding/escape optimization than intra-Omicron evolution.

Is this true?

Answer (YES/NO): NO